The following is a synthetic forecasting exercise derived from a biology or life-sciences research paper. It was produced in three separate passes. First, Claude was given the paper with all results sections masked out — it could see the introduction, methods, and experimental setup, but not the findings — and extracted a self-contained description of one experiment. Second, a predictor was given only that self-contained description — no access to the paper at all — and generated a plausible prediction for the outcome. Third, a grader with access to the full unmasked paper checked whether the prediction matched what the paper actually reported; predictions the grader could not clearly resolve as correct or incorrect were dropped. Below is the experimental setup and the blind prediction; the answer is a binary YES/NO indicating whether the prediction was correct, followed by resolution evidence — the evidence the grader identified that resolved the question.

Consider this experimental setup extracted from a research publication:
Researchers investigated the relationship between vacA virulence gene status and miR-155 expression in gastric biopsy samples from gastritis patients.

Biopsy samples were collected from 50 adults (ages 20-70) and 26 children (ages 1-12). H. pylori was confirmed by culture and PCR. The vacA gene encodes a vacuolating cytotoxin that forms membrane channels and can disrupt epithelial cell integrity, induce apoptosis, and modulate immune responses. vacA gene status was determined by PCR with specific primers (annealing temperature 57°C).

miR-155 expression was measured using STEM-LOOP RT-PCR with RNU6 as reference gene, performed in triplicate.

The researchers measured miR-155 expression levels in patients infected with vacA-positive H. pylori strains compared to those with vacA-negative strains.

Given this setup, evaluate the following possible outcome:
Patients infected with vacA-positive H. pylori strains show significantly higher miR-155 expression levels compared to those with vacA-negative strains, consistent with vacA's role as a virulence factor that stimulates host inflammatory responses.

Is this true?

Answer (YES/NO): NO